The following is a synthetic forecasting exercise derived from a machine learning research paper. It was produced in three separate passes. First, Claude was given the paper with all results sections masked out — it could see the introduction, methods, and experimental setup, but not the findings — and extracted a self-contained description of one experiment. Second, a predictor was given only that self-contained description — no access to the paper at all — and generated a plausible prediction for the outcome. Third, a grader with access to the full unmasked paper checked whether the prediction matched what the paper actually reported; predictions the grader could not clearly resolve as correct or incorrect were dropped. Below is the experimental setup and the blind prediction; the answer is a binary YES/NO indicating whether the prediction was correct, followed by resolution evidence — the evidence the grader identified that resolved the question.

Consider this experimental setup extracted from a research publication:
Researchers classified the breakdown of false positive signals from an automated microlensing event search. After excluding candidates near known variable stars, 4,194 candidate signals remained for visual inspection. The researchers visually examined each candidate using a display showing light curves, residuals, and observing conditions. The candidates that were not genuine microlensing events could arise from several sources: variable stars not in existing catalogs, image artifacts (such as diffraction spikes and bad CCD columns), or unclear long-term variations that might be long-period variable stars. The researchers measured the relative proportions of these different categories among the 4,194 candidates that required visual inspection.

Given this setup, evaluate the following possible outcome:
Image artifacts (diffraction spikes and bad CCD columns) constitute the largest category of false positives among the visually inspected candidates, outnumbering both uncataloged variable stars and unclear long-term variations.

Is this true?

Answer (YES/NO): NO